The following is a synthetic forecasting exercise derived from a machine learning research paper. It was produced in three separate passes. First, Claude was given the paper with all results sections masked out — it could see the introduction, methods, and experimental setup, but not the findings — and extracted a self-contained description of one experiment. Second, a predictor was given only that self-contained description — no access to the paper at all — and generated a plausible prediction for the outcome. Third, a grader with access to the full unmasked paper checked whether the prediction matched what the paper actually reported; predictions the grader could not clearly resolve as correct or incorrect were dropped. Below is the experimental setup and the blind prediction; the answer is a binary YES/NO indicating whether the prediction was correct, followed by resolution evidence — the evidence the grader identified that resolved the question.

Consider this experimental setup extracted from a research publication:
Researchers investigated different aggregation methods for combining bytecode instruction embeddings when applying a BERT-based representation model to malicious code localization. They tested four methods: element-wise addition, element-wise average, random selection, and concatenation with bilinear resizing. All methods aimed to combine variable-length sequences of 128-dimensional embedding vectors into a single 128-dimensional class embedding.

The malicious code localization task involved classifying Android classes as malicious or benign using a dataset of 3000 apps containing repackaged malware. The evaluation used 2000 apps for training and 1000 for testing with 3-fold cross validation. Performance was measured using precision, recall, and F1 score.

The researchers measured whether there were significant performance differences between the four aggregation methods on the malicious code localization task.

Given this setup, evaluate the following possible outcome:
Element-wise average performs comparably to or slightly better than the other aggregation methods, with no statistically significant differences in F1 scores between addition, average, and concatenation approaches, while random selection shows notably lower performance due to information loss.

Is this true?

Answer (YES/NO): NO